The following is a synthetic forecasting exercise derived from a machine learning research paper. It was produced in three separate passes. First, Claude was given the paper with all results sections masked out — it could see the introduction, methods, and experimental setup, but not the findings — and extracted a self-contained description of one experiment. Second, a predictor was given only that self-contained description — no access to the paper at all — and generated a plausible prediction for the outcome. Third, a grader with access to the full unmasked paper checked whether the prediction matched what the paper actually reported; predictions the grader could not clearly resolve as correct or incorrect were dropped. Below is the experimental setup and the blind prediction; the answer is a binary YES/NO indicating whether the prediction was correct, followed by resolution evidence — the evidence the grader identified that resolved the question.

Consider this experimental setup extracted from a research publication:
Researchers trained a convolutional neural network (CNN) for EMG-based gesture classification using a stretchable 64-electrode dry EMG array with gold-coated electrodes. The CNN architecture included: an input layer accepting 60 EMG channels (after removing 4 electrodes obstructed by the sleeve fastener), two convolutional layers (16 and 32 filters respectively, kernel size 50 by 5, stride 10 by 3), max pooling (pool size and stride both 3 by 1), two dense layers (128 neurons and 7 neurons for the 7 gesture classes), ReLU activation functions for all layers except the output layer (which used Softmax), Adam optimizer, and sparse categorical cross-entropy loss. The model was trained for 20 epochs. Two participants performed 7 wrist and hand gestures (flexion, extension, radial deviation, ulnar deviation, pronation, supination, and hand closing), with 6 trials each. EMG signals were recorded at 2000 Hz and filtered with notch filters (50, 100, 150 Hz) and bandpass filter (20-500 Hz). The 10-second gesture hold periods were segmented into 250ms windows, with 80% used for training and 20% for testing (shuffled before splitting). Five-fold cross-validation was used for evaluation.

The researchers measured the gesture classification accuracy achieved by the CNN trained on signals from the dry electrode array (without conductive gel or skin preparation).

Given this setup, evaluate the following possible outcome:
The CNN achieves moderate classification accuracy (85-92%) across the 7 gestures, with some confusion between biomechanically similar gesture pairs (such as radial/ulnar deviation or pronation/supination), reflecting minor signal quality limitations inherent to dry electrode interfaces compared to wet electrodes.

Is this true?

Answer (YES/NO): NO